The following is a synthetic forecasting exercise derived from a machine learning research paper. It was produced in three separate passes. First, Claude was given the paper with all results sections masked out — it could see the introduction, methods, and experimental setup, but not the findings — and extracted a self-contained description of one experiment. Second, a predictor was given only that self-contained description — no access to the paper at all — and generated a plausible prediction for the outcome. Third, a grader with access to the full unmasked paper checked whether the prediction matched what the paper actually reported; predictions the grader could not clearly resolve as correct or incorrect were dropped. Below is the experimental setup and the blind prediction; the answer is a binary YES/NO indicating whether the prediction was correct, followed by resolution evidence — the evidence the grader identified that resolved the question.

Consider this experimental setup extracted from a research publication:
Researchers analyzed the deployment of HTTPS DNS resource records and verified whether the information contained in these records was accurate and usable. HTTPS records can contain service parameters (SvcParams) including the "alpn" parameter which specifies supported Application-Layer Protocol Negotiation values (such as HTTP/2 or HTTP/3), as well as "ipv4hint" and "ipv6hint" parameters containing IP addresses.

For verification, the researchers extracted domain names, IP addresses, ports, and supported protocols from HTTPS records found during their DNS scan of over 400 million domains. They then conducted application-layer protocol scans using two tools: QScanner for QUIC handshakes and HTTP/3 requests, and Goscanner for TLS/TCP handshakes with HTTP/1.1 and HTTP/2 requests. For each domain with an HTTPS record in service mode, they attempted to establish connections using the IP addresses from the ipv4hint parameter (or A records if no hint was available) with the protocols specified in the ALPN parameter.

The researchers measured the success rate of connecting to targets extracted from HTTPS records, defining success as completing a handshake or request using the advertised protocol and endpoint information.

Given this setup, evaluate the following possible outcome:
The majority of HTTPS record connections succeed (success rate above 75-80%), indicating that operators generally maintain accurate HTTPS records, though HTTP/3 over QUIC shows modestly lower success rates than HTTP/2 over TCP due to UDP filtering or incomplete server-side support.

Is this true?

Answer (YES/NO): YES